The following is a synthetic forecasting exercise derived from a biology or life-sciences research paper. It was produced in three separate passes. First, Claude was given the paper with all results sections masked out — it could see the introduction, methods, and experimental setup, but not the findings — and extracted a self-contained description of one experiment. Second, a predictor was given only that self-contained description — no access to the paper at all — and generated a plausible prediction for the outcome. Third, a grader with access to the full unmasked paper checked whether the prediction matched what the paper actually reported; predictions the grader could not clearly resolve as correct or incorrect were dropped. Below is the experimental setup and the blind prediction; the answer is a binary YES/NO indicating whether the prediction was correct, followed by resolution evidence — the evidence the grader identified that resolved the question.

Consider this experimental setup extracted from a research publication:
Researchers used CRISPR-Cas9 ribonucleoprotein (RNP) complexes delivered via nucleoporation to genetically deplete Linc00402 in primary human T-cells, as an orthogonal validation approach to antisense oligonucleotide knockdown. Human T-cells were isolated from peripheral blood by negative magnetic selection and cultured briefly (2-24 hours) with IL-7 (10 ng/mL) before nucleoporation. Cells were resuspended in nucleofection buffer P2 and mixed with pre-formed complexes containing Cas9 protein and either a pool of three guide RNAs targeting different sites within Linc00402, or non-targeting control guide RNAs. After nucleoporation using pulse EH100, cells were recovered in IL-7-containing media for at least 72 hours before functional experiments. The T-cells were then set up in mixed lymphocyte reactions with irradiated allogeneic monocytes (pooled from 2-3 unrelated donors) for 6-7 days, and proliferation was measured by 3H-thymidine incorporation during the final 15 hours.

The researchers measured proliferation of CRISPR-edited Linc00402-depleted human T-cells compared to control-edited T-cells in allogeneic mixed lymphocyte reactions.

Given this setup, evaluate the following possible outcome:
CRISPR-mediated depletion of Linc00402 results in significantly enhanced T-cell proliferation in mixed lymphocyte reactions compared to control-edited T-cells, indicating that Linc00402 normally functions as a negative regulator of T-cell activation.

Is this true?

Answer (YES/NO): NO